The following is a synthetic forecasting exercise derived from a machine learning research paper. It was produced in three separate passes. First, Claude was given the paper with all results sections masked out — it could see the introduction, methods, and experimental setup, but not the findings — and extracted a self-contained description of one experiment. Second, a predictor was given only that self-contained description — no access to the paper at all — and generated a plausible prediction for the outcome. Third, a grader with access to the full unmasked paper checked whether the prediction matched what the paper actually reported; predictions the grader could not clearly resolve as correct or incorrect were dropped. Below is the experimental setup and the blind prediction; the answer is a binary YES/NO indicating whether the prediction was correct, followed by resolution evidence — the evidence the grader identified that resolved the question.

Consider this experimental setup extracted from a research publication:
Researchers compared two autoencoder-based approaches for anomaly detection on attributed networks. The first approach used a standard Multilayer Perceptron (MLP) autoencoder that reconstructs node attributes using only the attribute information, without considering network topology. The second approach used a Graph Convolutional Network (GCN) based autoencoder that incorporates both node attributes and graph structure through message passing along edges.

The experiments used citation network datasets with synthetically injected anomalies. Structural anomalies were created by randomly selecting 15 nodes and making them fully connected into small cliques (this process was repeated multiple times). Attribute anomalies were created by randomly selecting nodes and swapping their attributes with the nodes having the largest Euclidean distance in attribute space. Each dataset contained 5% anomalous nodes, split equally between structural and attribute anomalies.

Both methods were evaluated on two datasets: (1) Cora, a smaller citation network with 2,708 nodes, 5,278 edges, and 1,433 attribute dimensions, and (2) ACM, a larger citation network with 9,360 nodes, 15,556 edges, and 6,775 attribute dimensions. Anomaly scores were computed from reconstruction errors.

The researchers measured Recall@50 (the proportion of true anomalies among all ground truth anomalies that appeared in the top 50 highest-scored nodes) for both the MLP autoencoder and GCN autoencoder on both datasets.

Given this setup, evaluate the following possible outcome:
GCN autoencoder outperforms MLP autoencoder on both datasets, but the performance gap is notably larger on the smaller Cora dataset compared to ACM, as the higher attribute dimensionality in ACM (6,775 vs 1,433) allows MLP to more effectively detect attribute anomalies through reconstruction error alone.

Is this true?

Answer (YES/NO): NO